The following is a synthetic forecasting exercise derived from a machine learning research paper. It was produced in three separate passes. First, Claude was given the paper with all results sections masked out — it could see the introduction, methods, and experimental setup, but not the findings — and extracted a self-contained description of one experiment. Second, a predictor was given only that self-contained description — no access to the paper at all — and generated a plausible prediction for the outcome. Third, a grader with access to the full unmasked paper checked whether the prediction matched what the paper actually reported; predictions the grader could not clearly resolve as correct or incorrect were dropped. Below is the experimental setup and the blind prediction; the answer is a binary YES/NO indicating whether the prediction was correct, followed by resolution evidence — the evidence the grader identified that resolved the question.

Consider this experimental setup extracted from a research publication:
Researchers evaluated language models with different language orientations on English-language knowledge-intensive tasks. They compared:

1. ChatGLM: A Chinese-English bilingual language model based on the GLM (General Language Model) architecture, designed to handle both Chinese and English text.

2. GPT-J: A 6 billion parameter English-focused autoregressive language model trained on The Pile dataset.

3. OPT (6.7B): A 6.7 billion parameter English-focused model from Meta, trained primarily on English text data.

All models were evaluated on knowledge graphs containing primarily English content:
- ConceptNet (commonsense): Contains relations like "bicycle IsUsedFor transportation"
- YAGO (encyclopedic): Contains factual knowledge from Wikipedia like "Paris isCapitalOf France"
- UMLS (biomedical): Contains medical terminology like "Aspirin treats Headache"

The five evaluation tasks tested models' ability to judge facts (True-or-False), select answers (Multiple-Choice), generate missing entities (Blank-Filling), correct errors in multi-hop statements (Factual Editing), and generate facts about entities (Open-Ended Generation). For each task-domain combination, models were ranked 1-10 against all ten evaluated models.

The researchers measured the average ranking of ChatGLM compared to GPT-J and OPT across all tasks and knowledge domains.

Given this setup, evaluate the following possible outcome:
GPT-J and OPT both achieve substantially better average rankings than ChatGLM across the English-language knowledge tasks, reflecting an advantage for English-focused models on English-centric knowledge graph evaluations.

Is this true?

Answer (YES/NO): NO